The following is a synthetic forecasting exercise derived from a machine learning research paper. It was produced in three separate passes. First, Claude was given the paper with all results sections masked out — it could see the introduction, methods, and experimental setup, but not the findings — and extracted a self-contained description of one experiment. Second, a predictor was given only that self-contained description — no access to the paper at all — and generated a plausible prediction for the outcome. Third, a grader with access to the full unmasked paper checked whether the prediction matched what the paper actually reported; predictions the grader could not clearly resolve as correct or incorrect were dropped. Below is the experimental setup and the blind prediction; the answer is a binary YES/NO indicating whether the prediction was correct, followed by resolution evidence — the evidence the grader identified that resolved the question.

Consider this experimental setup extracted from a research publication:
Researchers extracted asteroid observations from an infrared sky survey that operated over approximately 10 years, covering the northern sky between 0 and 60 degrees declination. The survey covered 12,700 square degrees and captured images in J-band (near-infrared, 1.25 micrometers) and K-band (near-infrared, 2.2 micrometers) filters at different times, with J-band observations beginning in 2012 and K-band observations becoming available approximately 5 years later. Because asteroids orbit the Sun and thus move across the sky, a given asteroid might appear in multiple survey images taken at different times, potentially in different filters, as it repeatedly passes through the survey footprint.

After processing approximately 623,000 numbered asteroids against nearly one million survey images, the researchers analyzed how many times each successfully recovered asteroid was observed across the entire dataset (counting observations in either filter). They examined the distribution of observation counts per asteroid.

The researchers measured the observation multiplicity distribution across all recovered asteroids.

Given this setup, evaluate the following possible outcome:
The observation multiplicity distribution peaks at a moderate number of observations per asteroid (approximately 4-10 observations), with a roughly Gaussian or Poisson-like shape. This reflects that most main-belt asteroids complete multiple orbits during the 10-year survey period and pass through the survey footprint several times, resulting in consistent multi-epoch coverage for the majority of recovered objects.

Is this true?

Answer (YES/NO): NO